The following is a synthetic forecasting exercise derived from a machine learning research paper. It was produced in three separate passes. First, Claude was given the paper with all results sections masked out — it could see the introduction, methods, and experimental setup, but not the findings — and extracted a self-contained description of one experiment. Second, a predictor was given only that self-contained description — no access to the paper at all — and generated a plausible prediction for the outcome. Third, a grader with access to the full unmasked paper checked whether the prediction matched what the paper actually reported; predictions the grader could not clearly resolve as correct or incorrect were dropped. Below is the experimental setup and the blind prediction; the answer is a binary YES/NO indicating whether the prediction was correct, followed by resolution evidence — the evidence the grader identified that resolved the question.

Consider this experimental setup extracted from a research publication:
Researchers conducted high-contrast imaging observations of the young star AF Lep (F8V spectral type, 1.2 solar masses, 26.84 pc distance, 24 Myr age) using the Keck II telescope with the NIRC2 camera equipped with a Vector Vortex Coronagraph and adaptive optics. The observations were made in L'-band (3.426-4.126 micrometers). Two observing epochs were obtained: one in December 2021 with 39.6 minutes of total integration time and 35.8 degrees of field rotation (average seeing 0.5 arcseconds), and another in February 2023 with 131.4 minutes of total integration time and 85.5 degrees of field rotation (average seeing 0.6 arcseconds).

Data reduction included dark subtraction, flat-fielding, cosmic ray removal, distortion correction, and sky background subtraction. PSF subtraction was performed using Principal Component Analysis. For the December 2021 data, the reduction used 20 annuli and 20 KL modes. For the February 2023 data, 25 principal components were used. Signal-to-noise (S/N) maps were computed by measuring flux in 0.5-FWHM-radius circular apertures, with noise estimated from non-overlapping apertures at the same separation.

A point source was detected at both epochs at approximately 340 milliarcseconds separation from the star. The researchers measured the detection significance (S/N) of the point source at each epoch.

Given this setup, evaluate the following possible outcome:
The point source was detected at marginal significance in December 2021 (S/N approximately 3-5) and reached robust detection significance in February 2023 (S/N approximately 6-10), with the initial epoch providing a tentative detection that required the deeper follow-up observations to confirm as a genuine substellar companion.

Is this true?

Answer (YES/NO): NO